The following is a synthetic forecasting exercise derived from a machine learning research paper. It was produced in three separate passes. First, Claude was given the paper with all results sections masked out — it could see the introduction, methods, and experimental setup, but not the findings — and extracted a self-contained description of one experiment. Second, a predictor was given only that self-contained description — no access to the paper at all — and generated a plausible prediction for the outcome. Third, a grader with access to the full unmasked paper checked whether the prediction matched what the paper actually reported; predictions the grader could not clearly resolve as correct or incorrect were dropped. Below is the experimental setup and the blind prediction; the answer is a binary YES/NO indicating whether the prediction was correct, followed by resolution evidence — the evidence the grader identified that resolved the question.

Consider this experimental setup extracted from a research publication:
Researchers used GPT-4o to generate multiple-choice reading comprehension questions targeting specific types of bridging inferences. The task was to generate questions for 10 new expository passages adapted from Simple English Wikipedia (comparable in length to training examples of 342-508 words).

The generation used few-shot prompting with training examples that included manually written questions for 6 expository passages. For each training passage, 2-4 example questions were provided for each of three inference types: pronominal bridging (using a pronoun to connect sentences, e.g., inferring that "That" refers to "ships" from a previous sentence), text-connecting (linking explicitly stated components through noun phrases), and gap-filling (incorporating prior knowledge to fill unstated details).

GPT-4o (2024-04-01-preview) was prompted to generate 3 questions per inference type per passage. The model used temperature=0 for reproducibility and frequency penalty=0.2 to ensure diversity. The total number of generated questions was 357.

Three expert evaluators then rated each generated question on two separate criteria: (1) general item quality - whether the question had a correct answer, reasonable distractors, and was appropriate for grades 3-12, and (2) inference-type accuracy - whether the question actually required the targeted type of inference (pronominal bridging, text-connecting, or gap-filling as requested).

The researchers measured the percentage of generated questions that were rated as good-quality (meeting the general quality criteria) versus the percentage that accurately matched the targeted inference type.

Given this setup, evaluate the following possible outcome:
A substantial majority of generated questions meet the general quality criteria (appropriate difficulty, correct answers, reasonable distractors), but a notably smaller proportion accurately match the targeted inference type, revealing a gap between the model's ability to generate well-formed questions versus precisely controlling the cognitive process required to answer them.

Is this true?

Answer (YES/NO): YES